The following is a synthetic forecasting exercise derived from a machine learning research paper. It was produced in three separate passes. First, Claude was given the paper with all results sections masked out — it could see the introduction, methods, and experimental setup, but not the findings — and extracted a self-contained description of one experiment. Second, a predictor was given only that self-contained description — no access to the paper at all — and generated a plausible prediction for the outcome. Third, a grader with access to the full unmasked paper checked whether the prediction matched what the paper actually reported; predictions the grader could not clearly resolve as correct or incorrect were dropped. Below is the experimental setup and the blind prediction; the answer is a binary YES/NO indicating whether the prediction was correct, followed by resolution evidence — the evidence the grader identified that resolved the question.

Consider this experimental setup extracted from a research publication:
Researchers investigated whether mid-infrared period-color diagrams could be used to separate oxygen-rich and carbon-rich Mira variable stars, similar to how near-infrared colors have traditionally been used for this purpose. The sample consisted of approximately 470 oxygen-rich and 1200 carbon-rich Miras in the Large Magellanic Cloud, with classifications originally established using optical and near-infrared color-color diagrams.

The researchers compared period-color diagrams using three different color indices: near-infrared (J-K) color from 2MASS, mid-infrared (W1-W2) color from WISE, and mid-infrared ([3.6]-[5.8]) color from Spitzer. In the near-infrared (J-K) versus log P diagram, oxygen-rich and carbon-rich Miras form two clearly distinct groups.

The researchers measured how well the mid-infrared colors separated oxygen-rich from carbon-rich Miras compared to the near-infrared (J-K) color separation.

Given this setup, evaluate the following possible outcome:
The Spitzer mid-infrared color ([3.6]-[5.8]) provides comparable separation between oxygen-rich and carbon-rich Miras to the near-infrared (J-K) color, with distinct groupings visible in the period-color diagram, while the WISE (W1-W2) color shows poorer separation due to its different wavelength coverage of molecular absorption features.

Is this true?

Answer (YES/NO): NO